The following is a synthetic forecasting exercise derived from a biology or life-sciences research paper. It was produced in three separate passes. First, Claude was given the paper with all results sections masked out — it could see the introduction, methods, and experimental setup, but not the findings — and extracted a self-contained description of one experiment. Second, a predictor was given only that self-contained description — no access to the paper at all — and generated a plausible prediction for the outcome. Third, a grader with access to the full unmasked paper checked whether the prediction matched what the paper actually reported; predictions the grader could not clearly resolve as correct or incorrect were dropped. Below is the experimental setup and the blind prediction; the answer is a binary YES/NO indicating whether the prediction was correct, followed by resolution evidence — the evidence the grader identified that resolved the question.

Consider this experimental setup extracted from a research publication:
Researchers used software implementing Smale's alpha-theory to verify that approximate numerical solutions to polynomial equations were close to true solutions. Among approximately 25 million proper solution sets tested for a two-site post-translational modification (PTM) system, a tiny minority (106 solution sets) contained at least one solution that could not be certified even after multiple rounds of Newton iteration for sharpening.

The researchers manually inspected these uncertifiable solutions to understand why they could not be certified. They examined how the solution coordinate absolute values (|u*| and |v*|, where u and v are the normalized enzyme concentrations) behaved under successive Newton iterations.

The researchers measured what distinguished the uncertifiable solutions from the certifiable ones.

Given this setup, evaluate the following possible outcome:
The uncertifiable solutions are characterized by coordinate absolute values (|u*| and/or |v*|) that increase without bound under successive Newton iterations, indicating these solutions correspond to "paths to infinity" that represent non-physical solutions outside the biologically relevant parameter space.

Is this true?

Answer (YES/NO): NO